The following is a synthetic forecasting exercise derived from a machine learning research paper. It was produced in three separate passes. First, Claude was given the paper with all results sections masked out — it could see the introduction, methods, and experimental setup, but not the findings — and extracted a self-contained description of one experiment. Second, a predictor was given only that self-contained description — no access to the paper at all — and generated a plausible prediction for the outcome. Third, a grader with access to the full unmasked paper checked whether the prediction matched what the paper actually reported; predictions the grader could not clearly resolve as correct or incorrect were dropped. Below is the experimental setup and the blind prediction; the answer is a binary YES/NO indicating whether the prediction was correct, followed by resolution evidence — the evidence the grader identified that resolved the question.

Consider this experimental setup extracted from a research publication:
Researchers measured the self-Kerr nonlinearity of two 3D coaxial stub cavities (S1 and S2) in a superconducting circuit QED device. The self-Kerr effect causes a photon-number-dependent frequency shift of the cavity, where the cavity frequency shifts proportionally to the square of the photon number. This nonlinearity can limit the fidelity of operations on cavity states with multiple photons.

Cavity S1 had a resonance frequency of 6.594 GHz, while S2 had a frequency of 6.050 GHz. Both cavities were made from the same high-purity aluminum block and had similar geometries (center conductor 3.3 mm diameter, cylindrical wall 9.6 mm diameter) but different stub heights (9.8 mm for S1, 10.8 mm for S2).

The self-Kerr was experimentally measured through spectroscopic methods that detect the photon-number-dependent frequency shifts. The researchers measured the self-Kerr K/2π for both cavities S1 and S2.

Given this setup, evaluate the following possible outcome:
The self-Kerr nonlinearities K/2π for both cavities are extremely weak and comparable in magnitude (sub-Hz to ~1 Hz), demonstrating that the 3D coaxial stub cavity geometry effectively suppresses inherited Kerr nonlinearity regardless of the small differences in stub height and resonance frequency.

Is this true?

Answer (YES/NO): NO